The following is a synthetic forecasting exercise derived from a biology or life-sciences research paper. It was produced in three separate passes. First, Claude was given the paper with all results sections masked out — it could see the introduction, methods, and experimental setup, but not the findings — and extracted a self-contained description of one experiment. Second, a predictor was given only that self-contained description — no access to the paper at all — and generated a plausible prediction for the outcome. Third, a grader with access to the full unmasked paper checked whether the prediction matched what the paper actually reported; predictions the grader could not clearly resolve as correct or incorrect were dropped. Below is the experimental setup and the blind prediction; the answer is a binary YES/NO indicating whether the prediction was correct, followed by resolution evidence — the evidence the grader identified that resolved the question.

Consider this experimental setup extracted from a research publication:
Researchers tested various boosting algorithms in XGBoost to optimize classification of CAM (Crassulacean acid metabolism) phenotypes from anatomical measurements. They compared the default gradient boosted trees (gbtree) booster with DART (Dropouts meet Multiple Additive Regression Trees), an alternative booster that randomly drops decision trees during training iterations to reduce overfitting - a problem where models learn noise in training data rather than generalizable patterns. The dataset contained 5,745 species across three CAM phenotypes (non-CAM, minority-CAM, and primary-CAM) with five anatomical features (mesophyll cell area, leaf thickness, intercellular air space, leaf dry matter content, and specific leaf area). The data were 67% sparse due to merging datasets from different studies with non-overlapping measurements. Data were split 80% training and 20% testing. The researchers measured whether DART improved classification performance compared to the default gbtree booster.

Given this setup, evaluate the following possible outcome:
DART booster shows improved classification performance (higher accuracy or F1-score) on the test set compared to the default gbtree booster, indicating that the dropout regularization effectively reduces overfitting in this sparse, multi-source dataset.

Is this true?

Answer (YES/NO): NO